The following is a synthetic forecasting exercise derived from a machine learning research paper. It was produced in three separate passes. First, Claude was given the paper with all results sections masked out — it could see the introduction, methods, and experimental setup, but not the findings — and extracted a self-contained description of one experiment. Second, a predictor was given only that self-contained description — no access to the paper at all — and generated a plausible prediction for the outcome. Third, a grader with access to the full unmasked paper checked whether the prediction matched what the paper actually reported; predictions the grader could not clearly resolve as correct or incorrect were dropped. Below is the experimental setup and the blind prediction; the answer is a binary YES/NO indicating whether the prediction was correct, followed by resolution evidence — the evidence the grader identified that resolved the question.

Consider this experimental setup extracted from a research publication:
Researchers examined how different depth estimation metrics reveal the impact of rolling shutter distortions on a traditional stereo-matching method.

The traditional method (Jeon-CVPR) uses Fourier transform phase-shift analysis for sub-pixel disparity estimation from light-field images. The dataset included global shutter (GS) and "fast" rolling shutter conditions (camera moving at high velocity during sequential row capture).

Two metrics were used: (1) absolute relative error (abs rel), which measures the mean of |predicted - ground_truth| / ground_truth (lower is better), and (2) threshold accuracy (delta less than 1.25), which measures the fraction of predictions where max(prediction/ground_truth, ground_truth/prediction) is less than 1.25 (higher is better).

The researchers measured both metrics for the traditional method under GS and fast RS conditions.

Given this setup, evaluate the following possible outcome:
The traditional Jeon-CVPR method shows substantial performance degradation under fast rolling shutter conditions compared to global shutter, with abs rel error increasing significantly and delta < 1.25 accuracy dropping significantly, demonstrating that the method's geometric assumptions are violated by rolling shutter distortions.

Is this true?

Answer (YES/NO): YES